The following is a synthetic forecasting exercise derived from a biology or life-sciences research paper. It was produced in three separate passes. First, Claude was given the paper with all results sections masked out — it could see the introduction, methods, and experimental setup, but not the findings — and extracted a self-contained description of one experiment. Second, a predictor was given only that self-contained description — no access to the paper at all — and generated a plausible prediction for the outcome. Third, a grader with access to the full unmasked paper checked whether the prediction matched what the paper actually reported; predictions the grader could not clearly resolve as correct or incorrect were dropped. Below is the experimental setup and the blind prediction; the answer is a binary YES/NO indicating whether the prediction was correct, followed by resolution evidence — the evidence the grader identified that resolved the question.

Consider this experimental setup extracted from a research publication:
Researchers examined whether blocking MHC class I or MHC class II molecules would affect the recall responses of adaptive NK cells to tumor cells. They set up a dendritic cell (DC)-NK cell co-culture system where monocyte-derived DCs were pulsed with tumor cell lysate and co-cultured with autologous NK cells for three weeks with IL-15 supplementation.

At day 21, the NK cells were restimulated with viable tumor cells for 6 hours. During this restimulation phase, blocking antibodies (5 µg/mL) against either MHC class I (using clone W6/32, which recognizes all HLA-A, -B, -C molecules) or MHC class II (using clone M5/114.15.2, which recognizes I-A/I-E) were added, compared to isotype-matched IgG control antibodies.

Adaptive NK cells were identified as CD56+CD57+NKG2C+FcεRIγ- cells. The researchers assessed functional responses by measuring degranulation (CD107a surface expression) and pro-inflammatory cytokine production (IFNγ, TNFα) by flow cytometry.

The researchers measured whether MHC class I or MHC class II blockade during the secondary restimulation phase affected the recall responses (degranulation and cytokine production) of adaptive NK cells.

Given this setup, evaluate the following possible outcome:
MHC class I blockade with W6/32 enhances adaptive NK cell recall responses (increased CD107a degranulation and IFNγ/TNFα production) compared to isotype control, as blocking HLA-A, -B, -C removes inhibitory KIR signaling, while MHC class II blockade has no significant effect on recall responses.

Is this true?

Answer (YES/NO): NO